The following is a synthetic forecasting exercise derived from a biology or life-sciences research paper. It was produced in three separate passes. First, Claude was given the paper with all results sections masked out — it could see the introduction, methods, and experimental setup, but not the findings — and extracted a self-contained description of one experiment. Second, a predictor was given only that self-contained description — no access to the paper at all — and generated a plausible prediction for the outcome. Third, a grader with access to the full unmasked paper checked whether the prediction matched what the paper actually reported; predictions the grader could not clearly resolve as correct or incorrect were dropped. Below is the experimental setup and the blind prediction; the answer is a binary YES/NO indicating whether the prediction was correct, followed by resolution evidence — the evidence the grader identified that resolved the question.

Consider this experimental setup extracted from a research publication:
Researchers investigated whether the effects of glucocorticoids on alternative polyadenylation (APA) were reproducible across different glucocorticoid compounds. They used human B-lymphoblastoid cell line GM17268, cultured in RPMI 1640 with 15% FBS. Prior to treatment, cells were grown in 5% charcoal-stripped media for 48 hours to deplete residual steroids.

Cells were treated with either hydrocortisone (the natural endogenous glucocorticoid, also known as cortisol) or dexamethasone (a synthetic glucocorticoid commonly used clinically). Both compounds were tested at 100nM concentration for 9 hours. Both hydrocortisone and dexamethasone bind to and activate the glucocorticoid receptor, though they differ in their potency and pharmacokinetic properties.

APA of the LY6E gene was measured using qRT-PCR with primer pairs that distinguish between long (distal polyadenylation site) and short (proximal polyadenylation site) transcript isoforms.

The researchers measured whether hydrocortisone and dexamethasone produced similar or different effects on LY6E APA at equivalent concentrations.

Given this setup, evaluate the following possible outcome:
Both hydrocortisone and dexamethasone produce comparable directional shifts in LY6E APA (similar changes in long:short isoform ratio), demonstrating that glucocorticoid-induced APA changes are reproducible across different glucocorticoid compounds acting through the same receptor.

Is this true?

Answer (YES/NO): YES